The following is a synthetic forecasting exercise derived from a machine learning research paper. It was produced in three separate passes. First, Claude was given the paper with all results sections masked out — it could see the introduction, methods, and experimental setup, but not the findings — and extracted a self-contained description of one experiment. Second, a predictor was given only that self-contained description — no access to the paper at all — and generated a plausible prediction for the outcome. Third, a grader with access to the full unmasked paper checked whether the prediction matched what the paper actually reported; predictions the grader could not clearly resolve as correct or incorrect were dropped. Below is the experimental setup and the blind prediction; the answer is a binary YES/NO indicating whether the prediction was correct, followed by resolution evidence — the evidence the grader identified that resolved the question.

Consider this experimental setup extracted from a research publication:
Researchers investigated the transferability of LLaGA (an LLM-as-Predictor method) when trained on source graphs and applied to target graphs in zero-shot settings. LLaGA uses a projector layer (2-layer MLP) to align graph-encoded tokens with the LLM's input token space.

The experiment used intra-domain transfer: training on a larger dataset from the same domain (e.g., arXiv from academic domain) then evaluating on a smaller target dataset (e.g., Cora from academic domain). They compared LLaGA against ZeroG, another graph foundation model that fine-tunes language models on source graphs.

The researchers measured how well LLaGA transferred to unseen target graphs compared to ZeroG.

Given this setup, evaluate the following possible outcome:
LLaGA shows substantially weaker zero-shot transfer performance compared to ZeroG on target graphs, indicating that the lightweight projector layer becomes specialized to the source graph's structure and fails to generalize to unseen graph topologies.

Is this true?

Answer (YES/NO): YES